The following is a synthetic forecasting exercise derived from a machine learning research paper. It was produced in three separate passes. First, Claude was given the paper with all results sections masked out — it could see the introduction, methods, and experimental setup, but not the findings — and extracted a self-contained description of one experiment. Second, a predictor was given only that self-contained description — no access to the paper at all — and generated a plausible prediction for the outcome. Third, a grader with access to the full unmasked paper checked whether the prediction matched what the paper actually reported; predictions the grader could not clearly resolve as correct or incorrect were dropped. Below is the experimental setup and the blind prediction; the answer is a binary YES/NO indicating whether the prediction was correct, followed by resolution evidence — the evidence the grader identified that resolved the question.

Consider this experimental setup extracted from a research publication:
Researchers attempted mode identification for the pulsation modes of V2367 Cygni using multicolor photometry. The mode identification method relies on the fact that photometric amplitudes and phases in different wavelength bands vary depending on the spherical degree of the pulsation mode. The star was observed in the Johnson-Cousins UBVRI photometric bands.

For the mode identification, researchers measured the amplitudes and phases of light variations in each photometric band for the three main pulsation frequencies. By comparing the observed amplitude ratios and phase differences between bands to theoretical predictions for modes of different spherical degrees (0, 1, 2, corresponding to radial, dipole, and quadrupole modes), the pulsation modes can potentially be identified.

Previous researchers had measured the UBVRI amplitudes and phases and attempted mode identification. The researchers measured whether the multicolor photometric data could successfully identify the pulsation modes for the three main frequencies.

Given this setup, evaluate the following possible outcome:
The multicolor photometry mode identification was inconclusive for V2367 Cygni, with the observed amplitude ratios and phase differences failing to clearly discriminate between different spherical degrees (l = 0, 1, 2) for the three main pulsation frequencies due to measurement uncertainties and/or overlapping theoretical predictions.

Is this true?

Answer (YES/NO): NO